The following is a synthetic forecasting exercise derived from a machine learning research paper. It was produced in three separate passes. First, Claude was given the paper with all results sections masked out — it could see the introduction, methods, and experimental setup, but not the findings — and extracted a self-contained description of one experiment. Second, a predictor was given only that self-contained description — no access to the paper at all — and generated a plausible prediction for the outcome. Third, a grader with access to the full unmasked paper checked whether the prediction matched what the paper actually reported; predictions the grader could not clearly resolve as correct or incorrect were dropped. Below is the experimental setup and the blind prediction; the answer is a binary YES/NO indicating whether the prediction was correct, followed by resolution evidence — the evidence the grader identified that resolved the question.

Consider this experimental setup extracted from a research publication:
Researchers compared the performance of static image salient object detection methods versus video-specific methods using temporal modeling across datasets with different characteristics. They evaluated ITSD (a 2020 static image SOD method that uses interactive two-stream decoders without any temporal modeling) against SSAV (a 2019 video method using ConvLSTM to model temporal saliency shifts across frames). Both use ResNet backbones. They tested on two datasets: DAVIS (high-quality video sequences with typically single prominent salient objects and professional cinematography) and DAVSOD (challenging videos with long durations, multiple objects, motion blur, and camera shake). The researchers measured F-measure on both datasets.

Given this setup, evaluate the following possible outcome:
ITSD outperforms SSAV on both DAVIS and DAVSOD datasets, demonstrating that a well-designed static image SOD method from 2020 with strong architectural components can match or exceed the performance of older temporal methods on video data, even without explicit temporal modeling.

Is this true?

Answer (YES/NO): NO